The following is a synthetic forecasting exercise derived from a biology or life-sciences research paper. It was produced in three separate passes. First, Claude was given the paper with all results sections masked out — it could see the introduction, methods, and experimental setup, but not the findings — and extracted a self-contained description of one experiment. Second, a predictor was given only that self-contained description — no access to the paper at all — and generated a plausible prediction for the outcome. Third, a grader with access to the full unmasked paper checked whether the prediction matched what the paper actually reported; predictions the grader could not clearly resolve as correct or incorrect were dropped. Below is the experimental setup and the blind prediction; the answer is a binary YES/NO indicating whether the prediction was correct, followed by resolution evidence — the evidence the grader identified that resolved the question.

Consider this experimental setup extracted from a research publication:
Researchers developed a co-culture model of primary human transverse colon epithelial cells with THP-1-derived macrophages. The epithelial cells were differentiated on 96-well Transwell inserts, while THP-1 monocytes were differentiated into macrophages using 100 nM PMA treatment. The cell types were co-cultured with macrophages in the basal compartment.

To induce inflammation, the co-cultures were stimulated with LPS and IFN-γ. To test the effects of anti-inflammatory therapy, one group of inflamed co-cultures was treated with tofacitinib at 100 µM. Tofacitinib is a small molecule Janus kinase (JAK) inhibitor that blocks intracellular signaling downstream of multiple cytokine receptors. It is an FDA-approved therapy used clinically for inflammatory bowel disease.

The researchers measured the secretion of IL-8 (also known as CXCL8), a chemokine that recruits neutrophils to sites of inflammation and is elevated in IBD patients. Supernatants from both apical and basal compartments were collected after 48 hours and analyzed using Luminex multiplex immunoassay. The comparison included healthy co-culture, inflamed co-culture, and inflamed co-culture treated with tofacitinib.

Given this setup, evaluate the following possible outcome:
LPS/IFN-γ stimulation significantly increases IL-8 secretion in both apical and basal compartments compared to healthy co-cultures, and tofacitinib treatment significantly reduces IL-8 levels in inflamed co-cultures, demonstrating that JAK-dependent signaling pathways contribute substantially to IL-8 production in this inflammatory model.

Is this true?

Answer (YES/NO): YES